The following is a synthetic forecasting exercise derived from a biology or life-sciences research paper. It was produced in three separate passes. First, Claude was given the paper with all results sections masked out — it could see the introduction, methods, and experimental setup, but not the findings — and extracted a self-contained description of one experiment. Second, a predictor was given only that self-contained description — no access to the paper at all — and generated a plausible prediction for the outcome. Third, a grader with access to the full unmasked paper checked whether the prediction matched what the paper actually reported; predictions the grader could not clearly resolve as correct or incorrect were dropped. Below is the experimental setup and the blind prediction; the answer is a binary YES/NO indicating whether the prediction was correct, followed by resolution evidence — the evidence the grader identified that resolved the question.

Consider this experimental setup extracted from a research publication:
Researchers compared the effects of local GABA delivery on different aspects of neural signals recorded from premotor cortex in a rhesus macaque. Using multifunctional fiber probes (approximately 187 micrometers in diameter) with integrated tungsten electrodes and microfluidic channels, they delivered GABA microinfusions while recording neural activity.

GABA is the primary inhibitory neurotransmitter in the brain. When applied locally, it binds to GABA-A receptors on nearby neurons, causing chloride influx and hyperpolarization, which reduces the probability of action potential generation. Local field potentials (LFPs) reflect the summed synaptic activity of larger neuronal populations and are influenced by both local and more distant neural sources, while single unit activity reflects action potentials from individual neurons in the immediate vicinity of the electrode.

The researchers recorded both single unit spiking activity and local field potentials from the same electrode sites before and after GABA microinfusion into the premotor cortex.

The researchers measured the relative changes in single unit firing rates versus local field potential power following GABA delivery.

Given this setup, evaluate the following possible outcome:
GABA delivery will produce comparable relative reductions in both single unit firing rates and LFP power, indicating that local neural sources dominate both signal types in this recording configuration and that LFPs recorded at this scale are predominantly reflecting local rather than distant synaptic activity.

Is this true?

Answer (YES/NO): NO